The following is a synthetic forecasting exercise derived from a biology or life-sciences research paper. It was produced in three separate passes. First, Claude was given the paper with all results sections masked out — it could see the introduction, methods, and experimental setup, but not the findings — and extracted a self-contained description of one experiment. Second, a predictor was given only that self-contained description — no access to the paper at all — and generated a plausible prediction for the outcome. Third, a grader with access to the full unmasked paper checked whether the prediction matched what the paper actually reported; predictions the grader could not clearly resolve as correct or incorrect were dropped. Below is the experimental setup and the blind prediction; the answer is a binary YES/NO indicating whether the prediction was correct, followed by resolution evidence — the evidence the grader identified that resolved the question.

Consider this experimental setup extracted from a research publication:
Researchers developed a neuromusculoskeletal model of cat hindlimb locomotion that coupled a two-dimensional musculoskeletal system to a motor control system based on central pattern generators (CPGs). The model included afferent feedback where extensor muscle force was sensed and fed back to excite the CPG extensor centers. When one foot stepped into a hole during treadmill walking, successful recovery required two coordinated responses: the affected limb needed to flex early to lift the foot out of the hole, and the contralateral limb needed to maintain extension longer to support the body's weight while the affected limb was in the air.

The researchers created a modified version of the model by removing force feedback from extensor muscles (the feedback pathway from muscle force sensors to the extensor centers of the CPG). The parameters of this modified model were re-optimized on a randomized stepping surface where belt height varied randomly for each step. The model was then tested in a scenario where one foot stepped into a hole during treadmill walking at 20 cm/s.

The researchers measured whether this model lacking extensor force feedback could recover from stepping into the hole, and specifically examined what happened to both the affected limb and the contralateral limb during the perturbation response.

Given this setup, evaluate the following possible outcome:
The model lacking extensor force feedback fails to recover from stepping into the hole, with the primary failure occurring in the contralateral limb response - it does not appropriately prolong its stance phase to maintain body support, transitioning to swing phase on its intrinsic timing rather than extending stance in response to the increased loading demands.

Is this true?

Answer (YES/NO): NO